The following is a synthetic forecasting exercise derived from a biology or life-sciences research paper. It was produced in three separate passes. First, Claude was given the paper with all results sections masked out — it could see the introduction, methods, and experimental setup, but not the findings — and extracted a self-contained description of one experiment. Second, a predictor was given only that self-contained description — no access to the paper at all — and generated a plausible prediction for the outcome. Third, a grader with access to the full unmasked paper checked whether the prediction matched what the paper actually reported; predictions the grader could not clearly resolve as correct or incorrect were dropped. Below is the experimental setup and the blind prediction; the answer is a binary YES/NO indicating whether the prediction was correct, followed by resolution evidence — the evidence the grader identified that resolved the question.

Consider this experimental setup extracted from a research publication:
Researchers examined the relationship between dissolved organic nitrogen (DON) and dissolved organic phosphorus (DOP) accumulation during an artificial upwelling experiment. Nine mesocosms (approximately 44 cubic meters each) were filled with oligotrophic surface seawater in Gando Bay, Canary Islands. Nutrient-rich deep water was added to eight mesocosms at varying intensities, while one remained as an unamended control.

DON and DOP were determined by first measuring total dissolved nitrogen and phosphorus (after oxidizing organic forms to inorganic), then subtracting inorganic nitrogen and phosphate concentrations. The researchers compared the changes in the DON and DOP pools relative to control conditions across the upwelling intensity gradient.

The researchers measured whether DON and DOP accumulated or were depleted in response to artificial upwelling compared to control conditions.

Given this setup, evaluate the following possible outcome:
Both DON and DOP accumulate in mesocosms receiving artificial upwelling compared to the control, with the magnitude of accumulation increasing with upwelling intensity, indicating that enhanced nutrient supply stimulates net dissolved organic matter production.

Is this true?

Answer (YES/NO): YES